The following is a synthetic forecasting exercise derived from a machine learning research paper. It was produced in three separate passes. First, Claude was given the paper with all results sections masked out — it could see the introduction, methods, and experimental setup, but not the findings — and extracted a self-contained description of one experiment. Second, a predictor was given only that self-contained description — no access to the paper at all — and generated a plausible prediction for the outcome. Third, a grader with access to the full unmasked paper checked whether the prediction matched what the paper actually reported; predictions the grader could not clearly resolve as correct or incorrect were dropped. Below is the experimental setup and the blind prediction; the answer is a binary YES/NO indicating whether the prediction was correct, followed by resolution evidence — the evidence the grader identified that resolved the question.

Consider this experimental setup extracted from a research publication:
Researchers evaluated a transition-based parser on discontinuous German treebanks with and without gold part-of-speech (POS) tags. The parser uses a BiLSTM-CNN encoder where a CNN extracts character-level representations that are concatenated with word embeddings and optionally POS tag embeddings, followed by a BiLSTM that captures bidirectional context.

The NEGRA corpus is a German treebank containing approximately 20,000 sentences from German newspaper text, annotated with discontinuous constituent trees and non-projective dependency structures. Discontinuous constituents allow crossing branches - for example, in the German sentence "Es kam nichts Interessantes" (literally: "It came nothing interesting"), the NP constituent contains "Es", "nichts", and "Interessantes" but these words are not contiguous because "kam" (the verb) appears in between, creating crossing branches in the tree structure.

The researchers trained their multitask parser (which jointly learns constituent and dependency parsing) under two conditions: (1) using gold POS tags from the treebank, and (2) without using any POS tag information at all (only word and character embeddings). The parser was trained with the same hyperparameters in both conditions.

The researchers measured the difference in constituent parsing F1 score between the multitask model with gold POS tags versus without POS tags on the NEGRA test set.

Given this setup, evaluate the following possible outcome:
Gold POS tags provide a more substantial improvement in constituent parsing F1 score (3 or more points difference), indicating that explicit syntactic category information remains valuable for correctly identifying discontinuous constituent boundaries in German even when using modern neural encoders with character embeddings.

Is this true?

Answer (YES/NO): NO